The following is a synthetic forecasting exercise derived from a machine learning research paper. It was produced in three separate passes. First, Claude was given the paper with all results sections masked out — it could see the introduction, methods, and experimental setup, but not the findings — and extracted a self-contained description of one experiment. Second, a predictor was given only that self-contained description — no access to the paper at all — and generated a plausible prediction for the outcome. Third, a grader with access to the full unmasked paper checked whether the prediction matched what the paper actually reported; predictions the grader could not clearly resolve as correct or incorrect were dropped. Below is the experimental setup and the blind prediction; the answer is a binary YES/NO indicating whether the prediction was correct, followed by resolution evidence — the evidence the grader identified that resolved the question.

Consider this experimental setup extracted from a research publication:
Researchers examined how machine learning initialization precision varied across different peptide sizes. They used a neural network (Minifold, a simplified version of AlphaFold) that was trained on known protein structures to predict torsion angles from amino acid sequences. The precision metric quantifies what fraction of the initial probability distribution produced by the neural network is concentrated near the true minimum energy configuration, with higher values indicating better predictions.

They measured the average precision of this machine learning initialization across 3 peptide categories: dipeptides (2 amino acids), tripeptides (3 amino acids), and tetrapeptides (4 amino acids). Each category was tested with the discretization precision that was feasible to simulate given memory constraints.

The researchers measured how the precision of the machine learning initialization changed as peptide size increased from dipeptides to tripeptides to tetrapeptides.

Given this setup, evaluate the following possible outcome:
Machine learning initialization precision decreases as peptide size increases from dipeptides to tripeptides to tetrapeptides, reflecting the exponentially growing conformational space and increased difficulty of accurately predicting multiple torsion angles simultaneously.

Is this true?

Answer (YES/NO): NO